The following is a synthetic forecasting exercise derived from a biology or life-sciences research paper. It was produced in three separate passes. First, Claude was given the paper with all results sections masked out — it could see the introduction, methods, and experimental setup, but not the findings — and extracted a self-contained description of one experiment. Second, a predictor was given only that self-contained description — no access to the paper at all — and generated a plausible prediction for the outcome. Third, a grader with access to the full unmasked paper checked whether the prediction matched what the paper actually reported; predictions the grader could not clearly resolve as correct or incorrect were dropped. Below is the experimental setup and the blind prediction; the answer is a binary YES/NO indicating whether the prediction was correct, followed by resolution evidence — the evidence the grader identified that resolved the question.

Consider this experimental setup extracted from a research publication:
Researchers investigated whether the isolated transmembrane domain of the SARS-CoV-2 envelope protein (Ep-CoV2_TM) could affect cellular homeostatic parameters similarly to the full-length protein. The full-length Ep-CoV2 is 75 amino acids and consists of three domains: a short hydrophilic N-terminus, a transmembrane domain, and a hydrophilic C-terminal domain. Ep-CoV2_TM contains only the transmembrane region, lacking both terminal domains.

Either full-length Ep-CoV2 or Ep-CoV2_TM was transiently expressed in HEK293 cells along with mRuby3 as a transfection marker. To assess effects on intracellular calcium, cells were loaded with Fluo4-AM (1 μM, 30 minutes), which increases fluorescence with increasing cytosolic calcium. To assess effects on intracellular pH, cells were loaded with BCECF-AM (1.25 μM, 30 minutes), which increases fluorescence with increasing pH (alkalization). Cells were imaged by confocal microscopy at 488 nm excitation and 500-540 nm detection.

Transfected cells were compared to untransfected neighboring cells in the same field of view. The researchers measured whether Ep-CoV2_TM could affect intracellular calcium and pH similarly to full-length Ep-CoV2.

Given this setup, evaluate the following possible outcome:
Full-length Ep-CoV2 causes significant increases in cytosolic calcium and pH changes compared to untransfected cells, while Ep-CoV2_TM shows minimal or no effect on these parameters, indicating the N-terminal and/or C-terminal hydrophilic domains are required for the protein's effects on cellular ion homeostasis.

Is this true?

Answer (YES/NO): NO